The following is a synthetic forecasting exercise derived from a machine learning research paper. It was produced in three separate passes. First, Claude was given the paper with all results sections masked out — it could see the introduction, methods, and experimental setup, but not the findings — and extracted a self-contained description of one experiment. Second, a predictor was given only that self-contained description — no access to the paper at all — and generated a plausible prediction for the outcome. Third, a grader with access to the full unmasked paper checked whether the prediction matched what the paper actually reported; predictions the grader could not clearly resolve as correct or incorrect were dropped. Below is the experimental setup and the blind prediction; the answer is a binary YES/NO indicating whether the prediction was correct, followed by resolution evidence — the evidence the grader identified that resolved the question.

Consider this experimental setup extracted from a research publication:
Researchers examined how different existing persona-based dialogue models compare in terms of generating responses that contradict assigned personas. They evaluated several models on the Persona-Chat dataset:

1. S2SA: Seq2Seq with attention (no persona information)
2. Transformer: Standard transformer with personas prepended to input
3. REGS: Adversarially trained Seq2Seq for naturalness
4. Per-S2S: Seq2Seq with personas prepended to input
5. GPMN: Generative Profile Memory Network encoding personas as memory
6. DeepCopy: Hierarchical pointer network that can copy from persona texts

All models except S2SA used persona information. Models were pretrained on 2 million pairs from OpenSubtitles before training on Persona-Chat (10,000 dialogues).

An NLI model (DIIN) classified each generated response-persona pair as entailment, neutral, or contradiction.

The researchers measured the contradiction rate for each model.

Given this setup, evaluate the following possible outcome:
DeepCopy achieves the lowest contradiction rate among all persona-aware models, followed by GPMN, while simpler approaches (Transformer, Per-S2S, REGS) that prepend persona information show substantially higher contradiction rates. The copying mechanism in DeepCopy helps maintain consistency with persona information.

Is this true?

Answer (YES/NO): NO